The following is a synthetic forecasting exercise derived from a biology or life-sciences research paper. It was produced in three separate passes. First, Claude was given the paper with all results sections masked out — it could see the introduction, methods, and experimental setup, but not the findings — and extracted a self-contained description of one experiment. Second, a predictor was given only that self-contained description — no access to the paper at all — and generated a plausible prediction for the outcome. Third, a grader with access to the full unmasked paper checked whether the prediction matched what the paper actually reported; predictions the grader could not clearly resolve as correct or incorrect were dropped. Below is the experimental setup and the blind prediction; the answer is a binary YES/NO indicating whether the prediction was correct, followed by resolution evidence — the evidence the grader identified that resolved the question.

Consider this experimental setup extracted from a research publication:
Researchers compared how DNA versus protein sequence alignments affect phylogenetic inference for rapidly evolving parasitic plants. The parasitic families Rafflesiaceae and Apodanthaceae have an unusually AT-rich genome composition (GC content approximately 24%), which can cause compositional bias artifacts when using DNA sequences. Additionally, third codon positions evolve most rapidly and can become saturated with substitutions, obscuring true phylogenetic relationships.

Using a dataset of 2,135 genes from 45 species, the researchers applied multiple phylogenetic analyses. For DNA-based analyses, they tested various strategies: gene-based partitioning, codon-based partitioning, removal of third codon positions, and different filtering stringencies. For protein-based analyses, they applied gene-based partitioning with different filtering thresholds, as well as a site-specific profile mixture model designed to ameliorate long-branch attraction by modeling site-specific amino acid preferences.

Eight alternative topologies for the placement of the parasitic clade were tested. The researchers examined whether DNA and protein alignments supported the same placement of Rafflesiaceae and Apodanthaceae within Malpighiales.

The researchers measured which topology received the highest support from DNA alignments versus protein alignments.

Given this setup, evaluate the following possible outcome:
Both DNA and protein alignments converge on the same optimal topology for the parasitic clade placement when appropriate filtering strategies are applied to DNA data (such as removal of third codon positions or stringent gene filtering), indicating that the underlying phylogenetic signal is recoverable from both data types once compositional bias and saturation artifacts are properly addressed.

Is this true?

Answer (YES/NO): NO